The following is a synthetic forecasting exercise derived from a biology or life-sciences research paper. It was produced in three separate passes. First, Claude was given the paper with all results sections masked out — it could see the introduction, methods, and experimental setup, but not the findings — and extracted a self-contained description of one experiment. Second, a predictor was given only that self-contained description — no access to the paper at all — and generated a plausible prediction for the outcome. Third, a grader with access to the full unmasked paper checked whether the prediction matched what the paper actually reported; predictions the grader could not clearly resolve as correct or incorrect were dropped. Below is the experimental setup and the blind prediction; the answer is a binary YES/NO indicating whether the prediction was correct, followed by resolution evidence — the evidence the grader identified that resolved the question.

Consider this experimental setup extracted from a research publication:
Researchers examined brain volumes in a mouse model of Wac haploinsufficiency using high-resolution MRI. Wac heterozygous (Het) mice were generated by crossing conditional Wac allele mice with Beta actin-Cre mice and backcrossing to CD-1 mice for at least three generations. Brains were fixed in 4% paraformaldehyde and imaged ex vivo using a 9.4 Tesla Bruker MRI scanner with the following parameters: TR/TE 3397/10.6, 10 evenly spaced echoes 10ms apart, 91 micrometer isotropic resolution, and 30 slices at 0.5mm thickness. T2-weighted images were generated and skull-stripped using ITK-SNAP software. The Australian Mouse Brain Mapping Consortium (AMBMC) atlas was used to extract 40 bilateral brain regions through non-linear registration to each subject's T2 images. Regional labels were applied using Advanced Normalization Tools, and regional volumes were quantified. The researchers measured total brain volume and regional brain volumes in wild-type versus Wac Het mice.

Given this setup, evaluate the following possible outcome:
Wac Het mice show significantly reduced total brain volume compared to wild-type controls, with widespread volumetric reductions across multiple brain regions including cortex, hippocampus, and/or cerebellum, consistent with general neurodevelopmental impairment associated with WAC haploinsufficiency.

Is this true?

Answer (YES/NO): NO